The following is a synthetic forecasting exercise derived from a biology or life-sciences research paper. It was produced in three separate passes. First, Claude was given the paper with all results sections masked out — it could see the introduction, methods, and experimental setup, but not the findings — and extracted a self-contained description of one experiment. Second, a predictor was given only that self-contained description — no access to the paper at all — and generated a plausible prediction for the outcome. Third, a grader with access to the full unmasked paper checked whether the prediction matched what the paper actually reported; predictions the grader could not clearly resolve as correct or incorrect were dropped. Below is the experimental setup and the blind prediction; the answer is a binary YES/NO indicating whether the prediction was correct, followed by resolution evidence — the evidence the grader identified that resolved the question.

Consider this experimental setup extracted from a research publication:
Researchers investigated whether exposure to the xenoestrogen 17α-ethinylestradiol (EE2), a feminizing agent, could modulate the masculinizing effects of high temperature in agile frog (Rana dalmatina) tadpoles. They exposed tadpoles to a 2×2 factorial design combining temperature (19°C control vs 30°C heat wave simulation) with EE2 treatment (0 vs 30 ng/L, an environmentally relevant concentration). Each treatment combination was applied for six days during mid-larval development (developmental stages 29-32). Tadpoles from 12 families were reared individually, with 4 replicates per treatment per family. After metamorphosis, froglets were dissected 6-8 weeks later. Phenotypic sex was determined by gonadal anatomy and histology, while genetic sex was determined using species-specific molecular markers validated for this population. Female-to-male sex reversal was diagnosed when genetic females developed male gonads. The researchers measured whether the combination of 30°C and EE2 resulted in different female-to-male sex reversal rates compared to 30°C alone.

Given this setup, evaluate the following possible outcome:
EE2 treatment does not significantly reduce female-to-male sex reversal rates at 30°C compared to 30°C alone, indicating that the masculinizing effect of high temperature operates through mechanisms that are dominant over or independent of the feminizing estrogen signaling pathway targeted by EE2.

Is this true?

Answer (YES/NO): YES